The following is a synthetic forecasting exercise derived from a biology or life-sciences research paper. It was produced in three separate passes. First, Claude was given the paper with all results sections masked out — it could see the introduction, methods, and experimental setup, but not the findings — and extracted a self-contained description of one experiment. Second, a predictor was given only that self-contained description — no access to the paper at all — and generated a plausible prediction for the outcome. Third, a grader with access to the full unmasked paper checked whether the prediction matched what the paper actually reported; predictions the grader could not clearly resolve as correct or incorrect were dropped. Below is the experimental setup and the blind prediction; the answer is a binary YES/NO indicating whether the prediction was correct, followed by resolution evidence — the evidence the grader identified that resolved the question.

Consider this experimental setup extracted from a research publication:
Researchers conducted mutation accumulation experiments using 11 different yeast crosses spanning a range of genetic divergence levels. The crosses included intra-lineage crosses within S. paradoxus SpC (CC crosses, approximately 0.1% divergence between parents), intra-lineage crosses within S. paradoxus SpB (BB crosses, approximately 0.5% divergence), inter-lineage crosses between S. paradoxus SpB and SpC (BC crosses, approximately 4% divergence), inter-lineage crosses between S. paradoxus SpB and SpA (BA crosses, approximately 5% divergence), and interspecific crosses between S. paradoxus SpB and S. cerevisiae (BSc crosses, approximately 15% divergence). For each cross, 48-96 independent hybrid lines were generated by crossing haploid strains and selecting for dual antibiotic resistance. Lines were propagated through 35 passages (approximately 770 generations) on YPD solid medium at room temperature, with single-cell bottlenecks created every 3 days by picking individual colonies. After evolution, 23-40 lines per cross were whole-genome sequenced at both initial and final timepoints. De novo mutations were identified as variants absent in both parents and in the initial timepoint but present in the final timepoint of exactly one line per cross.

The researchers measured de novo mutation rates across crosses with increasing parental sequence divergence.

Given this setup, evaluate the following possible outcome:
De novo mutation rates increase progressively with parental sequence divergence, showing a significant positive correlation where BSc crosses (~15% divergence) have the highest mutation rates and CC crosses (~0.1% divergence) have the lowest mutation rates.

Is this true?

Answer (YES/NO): NO